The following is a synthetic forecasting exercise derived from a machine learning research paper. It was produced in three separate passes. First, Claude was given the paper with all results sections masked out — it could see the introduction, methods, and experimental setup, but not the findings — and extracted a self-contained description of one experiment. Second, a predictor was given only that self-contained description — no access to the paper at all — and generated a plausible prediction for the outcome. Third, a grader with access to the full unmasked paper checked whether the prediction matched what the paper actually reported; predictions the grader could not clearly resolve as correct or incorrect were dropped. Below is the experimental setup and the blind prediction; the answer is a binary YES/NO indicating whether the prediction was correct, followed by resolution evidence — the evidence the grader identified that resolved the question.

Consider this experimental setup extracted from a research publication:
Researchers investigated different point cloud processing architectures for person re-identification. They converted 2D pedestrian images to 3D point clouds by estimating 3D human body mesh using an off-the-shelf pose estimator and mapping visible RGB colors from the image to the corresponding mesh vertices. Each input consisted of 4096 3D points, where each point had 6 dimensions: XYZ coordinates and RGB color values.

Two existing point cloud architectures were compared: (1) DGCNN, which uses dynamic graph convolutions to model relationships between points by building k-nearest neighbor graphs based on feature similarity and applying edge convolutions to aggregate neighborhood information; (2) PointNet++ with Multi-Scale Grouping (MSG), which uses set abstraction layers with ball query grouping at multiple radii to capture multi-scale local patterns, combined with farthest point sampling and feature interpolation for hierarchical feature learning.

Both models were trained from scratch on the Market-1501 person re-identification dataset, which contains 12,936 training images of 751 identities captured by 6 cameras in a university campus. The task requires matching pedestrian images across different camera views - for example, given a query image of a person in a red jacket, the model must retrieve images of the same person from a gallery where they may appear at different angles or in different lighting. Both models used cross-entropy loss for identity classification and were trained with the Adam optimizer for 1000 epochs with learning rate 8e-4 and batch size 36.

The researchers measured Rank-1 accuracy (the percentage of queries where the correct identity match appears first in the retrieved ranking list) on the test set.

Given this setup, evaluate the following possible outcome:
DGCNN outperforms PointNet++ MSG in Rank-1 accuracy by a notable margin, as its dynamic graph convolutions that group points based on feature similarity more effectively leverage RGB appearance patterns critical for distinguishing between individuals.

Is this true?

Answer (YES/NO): NO